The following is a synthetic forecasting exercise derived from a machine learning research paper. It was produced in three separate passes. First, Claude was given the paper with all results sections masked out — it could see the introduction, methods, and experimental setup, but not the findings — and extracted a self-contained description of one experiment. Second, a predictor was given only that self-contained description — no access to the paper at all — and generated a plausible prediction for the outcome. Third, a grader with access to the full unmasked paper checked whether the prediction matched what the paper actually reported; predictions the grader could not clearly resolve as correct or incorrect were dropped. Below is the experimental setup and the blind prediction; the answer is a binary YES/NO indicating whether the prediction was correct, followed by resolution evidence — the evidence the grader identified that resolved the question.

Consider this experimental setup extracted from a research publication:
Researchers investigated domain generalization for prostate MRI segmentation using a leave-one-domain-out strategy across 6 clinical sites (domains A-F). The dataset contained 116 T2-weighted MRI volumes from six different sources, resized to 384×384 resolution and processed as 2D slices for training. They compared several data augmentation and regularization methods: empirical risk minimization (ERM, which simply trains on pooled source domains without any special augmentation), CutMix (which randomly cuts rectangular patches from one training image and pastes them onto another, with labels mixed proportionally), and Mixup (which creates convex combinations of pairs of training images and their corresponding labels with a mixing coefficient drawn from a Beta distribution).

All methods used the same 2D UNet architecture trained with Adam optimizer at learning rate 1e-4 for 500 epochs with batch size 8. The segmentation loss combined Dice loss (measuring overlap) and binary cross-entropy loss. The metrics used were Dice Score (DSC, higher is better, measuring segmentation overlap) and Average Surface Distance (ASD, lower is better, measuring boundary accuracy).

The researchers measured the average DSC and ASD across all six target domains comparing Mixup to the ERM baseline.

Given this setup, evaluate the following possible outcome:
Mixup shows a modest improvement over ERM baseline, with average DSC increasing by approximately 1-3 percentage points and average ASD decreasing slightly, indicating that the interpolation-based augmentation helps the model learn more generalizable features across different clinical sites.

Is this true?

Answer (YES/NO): NO